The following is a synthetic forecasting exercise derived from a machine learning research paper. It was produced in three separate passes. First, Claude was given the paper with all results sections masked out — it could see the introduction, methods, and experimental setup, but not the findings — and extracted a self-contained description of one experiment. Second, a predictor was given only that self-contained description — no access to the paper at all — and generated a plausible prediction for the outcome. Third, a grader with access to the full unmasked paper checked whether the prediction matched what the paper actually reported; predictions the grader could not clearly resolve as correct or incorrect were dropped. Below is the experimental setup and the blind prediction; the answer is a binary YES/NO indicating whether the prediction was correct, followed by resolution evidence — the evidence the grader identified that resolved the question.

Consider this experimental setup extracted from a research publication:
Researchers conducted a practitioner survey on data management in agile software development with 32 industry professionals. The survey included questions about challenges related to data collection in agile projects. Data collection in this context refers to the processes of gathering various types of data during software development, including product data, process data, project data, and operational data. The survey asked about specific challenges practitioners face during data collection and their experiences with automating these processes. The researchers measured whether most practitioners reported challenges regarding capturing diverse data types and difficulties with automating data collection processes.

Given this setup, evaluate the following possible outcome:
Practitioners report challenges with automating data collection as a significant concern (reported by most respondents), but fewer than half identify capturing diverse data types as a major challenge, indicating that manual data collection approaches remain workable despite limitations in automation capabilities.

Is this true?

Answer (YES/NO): NO